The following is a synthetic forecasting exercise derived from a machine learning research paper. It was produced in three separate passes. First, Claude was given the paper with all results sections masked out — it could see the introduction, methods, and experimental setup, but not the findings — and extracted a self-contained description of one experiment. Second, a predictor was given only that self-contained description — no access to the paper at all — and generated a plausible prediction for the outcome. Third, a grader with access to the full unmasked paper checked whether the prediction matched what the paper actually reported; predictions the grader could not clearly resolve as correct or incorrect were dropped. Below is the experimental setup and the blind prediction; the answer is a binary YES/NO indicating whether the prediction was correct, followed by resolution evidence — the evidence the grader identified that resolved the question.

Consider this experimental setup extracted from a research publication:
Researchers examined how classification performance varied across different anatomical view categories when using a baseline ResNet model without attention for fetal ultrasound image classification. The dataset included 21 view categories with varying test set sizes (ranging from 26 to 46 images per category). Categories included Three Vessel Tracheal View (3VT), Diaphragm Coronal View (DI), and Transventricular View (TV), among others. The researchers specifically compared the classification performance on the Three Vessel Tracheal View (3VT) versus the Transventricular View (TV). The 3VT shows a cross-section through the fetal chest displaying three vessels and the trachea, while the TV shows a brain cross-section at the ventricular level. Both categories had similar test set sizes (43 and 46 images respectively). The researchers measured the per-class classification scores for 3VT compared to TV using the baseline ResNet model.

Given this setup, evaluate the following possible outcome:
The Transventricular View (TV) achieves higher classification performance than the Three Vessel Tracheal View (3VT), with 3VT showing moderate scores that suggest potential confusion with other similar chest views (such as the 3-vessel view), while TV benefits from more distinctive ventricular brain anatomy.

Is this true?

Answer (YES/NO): NO